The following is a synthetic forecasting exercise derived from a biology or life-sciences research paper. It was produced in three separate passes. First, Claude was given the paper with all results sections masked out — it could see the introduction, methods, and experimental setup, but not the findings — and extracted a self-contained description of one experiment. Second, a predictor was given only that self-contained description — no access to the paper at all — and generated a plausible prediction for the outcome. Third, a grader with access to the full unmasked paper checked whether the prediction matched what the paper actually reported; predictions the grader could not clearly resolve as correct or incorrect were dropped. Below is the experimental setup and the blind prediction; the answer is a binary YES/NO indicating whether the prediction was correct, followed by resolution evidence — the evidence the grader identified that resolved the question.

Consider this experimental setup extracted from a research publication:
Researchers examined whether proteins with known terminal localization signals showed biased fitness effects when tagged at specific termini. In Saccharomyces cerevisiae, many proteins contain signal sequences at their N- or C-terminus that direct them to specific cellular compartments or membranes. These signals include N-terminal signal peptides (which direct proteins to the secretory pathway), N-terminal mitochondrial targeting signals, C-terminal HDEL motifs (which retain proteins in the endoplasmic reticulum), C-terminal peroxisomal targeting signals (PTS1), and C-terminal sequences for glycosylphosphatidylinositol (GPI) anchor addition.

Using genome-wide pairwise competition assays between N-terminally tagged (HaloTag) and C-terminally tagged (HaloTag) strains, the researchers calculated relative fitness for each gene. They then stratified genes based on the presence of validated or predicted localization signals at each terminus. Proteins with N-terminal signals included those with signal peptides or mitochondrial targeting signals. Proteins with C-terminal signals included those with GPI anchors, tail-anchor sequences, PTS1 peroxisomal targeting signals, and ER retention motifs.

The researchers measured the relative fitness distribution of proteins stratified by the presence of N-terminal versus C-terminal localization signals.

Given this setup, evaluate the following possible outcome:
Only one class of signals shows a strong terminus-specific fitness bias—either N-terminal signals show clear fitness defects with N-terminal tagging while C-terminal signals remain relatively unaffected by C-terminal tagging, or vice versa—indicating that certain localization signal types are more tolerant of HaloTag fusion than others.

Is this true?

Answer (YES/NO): NO